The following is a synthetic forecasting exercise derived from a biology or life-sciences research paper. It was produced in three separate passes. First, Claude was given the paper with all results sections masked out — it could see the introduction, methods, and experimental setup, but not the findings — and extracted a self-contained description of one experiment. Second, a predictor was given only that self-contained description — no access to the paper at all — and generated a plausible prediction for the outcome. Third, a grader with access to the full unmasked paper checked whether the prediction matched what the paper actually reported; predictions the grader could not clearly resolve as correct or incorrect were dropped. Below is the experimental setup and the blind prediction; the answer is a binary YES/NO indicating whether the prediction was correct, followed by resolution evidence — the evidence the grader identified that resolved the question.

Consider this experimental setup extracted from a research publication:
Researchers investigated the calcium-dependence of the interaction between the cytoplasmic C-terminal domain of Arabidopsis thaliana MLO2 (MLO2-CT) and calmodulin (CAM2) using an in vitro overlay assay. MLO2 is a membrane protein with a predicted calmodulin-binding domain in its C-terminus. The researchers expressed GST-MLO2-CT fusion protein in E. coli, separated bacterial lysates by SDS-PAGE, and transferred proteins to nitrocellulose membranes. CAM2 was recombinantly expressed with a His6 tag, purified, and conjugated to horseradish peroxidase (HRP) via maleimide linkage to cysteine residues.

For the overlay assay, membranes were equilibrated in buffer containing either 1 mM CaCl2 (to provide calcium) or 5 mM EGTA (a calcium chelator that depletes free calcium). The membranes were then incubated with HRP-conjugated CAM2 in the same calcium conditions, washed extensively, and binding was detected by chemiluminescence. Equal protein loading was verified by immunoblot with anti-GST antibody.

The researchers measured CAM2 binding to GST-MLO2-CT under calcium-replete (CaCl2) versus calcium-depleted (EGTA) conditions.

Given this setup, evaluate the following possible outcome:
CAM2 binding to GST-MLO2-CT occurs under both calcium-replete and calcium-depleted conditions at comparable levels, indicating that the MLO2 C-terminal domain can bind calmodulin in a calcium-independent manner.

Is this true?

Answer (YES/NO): NO